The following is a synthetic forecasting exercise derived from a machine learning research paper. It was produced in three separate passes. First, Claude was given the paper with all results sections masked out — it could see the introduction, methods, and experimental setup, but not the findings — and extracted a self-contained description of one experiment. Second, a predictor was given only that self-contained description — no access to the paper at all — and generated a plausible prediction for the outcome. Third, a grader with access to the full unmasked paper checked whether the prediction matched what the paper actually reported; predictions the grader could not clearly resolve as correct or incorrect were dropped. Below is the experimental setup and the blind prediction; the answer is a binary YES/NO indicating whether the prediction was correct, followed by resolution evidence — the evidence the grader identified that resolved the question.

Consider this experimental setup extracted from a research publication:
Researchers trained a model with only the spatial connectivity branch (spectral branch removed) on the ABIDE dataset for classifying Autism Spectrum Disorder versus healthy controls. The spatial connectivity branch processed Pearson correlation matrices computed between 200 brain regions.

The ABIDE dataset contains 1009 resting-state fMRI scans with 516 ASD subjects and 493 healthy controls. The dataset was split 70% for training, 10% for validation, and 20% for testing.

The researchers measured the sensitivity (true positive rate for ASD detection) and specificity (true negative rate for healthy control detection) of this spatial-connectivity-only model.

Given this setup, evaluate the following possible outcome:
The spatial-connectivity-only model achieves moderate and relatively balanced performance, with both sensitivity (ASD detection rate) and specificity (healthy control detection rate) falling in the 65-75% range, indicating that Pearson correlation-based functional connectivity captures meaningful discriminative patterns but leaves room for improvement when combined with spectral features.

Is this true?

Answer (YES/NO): NO